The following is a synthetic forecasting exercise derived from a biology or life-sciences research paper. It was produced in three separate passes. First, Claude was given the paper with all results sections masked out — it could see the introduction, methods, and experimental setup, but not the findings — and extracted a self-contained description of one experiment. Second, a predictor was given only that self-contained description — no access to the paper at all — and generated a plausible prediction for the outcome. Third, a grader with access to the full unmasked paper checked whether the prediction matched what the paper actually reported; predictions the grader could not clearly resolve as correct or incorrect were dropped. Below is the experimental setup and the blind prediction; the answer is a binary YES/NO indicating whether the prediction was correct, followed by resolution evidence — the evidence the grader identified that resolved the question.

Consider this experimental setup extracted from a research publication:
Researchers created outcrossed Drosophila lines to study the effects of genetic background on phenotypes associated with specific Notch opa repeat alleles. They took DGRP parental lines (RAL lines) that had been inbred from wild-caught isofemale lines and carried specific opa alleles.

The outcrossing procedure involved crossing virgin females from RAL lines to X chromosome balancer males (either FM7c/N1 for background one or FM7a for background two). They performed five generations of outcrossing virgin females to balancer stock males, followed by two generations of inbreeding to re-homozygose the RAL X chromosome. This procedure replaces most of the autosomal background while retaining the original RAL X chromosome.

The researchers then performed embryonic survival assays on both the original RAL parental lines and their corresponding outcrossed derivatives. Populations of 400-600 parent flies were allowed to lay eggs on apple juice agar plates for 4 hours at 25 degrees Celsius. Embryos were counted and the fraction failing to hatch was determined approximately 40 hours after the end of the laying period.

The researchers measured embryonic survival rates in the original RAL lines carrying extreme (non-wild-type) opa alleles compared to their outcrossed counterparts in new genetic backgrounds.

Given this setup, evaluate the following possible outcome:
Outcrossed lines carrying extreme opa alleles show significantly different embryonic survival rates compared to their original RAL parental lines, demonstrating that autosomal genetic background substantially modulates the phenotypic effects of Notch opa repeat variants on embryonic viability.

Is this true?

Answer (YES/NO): YES